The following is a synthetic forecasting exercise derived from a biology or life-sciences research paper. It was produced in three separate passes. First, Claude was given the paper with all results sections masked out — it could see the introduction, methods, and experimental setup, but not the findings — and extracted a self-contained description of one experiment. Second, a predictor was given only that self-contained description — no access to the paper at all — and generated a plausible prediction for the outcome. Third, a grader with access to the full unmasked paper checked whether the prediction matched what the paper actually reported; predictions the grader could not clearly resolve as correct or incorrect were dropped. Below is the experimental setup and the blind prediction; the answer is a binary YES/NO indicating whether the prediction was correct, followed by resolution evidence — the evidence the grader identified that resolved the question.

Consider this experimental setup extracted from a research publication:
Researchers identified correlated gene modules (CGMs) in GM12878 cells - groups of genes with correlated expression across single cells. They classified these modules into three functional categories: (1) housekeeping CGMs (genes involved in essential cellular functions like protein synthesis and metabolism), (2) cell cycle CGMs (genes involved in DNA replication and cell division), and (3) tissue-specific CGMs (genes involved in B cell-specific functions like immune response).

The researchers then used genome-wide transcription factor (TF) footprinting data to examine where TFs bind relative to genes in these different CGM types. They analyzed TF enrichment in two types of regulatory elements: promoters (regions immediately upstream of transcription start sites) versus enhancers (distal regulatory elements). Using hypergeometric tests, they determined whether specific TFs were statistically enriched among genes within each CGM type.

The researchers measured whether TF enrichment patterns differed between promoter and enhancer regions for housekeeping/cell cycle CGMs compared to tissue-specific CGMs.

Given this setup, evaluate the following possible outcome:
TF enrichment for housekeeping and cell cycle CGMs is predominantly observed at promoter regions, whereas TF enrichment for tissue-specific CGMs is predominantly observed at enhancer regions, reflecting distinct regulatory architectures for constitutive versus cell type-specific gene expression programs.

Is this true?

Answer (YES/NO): YES